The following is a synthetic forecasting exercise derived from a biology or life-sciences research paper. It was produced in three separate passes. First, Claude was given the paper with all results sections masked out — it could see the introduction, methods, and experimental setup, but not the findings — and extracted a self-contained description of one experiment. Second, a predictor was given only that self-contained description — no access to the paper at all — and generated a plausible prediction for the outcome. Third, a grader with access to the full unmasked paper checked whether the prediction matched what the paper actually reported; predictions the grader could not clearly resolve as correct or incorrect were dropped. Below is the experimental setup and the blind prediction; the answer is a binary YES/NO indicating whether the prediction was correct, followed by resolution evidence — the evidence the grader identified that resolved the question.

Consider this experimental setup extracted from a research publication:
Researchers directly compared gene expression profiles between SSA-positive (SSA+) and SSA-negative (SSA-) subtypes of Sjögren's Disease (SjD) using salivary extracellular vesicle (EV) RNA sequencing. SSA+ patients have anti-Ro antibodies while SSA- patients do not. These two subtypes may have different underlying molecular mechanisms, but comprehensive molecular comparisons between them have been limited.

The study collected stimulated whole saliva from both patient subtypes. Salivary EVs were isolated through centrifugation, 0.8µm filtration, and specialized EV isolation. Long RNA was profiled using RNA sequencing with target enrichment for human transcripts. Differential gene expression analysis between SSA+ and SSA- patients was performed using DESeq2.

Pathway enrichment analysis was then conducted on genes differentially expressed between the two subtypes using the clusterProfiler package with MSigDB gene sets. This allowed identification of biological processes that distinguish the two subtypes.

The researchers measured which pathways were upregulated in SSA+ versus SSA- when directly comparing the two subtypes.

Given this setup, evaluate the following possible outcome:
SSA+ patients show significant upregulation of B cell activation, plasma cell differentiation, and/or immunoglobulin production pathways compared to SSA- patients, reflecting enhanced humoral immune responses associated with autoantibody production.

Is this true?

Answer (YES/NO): NO